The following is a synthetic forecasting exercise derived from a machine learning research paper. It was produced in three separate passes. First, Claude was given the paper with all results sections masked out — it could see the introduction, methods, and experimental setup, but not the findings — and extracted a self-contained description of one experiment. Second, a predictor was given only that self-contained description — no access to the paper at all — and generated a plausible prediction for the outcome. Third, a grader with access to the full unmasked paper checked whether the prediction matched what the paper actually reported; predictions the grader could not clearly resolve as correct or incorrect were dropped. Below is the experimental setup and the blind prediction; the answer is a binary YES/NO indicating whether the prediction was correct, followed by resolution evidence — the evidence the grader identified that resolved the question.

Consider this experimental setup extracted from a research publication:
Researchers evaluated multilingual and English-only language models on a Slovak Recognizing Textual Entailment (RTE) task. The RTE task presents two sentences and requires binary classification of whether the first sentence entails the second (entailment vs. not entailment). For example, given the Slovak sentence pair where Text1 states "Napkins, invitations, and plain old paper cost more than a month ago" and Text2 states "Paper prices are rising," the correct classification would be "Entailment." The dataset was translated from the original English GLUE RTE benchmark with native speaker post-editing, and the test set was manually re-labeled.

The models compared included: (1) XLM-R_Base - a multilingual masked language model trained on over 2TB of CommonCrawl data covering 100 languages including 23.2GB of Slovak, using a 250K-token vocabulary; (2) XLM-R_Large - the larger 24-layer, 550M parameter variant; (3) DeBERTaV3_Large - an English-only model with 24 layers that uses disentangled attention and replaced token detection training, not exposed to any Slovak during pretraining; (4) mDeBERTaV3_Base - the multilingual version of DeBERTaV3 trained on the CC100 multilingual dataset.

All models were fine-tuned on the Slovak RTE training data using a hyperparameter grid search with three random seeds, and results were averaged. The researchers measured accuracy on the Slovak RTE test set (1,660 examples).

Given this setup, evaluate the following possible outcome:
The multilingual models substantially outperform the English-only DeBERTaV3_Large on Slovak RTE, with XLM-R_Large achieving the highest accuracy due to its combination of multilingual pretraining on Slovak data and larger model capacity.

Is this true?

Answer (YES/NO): NO